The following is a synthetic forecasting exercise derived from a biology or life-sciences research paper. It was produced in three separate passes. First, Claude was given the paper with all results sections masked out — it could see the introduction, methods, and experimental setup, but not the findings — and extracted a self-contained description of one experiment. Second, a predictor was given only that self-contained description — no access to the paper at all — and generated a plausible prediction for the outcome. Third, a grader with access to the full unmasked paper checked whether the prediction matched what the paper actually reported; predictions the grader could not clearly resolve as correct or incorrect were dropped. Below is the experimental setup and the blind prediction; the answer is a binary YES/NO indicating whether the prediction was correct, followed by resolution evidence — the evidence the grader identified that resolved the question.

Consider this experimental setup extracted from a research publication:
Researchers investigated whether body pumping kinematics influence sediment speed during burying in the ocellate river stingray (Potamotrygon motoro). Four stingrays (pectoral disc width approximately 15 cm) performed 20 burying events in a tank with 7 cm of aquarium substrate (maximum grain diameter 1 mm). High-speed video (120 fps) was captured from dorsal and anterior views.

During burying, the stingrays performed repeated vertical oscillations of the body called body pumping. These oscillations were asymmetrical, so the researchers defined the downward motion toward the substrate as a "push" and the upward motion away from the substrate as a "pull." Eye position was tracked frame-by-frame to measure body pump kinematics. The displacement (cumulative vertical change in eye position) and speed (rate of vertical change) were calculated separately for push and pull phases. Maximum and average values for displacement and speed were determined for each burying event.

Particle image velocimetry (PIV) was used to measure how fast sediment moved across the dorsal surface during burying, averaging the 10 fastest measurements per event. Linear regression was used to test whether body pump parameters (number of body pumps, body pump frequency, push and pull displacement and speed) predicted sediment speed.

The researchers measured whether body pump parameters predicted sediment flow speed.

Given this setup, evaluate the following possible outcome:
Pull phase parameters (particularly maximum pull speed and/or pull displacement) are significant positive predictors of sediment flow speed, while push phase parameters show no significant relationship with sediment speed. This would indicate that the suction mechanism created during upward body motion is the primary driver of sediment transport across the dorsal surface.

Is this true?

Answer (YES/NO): NO